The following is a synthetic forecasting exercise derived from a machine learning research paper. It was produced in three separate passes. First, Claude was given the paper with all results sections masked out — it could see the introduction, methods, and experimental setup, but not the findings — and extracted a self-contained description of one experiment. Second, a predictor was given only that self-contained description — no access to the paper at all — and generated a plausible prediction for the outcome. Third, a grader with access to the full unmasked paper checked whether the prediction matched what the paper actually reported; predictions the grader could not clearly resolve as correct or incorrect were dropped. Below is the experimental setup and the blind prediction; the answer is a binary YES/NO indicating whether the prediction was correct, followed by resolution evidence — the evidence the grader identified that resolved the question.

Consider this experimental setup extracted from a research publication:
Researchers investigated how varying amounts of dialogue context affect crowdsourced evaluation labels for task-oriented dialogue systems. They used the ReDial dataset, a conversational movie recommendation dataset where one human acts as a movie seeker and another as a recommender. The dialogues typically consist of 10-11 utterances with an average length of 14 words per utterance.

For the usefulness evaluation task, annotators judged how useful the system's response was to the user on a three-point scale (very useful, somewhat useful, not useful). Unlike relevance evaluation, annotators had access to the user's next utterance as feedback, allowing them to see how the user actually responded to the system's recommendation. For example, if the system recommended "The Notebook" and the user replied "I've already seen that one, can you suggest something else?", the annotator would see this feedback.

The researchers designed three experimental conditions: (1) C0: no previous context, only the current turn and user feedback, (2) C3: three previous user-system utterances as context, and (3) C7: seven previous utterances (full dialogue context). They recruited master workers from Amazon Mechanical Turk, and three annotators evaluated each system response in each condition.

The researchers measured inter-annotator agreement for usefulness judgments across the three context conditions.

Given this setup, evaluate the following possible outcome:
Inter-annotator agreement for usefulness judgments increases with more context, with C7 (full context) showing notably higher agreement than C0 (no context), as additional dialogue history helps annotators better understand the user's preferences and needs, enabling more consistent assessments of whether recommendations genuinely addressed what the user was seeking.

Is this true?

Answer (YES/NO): NO